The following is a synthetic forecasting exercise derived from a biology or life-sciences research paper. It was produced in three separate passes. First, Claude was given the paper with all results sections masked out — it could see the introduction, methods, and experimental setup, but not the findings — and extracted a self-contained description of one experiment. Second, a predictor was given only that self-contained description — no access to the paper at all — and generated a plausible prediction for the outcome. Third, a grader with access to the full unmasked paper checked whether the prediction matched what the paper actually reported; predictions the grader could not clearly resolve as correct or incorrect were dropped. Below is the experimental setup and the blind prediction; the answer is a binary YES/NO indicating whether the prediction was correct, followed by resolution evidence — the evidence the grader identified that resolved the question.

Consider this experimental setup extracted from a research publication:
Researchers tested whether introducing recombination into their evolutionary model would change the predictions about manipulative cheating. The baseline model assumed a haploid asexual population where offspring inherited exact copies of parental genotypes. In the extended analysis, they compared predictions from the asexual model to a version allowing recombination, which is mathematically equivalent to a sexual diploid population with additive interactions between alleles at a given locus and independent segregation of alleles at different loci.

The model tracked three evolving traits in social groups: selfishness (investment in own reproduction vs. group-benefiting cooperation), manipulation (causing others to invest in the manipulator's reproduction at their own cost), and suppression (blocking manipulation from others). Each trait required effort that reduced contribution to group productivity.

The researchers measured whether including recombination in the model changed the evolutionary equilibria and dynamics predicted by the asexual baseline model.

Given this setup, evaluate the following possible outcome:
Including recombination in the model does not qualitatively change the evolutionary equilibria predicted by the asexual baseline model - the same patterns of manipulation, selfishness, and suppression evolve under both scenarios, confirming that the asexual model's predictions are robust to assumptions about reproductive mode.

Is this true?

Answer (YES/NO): YES